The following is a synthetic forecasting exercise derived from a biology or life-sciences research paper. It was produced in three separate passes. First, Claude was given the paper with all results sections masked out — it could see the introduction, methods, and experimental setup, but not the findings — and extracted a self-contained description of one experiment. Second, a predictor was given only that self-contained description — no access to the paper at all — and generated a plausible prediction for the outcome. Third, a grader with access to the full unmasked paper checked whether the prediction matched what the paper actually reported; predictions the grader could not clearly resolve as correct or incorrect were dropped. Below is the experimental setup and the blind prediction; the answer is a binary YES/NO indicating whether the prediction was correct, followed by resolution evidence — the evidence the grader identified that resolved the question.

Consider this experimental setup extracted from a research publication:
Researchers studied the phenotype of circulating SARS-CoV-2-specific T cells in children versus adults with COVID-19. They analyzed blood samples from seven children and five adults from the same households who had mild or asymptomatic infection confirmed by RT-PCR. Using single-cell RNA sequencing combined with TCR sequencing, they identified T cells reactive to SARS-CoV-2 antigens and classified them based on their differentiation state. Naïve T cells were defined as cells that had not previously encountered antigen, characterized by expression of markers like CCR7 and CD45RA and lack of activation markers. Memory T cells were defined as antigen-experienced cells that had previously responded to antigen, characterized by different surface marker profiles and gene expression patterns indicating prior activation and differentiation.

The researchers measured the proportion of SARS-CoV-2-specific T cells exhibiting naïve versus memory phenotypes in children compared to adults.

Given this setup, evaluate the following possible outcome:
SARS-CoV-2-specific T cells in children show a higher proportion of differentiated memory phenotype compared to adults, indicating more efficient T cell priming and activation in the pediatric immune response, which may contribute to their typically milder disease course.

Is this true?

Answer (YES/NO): NO